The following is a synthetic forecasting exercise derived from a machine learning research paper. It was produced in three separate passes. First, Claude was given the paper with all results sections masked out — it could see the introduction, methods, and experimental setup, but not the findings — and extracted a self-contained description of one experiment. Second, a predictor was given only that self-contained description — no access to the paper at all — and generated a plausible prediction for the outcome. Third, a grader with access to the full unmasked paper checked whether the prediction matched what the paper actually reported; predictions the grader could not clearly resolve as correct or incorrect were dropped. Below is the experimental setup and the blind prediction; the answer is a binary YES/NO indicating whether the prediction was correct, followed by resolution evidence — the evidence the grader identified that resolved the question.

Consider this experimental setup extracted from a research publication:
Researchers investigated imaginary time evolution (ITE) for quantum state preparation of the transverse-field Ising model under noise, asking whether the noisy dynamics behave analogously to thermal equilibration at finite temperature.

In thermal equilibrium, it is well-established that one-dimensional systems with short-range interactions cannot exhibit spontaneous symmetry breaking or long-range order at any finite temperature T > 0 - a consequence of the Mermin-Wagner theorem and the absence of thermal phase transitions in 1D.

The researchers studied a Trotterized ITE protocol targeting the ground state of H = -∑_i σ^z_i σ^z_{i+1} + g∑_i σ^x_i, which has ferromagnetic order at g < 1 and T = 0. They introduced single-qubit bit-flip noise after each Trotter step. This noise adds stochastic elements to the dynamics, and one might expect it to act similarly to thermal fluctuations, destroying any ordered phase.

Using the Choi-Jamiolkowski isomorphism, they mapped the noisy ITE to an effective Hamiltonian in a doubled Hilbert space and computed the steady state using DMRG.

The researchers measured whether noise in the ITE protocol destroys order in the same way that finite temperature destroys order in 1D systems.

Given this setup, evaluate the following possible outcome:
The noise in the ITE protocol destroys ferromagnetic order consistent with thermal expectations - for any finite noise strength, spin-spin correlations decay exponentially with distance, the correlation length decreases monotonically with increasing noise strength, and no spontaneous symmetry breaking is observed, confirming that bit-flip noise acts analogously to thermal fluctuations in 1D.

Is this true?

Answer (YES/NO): NO